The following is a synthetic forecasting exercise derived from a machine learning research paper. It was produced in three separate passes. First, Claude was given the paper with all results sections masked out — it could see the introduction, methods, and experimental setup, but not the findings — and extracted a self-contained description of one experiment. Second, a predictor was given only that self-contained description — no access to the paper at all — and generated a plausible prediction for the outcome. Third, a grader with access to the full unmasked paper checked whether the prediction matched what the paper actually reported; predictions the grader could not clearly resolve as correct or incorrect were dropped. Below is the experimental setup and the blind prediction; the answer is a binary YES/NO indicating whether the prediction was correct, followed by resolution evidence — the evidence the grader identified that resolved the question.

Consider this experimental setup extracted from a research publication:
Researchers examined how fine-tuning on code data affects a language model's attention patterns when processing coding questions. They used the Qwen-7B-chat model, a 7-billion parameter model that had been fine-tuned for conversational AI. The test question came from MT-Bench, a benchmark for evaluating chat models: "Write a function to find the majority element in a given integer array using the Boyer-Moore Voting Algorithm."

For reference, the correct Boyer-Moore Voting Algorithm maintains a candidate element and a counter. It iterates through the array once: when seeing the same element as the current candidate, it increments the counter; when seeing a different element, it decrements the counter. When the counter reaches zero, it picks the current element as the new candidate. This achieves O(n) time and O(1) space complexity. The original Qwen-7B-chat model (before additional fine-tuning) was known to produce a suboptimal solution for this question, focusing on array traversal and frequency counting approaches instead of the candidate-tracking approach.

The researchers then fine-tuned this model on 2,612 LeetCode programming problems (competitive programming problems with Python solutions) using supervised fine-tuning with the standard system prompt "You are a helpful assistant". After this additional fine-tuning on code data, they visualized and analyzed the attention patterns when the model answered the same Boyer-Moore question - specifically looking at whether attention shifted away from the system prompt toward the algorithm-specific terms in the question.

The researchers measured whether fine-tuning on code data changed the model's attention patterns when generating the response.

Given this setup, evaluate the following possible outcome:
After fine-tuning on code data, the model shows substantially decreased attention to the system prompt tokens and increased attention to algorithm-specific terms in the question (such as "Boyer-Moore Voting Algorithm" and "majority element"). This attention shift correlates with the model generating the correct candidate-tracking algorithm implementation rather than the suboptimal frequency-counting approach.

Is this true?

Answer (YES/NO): NO